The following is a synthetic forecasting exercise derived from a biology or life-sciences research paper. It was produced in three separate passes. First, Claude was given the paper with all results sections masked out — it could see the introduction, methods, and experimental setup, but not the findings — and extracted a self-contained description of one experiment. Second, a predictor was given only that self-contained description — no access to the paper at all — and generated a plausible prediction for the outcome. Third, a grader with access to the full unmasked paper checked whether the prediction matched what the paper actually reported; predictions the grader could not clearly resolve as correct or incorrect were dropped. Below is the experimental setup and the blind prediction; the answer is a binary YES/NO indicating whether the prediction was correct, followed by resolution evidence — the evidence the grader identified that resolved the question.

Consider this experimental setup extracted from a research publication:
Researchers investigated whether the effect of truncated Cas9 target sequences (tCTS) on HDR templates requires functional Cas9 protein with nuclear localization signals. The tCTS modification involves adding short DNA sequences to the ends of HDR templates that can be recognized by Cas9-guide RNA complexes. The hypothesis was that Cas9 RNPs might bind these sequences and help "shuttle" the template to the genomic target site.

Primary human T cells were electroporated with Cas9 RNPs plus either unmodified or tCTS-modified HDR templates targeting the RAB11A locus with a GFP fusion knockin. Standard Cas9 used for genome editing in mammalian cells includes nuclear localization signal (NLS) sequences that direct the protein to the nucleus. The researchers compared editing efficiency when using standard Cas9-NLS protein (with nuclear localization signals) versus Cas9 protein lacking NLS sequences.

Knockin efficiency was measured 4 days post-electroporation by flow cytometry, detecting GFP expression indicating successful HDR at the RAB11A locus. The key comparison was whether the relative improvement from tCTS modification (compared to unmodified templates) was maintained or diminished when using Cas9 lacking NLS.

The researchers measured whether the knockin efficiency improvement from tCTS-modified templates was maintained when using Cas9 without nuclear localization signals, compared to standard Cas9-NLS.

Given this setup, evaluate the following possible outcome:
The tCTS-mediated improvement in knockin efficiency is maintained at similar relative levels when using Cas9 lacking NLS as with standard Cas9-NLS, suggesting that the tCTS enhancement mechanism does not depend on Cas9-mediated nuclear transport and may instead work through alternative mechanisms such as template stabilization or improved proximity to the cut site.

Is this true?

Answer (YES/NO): NO